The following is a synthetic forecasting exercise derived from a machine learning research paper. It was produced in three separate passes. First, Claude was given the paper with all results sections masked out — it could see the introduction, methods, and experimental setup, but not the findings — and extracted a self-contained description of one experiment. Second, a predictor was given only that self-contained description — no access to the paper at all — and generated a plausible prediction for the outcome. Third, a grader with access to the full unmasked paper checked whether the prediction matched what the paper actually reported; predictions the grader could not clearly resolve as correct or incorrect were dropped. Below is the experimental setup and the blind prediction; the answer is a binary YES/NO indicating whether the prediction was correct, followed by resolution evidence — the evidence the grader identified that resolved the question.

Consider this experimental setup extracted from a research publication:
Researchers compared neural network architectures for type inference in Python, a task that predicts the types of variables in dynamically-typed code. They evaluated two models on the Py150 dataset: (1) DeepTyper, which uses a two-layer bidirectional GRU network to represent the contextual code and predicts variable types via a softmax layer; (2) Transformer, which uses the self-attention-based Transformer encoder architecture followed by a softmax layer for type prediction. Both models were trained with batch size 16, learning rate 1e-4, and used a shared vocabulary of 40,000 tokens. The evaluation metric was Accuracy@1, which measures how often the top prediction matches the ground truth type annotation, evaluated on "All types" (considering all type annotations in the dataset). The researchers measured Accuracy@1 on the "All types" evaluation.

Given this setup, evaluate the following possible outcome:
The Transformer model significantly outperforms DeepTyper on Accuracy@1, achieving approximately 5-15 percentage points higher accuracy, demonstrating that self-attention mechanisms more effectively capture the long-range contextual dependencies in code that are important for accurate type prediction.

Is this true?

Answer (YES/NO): NO